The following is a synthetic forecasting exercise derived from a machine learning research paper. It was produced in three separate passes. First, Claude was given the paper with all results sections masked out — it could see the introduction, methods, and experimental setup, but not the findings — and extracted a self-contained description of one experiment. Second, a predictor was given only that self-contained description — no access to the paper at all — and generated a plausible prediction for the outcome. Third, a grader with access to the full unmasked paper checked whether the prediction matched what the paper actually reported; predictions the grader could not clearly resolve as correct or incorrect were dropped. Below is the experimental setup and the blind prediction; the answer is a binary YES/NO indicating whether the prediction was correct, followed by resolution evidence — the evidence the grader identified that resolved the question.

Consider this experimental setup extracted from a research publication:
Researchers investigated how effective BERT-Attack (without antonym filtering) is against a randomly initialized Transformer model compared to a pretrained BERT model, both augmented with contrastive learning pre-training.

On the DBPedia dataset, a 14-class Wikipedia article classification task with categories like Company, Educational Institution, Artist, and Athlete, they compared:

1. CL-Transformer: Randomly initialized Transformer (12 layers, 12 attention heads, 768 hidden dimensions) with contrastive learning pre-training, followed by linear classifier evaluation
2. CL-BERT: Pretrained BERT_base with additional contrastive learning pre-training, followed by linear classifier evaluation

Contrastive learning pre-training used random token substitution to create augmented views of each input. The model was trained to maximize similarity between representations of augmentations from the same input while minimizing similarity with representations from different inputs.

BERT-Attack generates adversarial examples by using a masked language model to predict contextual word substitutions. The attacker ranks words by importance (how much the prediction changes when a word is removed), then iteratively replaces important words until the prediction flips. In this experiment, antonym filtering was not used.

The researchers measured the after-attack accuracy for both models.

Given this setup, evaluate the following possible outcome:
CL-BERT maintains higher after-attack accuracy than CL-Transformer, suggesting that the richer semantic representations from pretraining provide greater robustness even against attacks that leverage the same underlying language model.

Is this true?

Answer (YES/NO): YES